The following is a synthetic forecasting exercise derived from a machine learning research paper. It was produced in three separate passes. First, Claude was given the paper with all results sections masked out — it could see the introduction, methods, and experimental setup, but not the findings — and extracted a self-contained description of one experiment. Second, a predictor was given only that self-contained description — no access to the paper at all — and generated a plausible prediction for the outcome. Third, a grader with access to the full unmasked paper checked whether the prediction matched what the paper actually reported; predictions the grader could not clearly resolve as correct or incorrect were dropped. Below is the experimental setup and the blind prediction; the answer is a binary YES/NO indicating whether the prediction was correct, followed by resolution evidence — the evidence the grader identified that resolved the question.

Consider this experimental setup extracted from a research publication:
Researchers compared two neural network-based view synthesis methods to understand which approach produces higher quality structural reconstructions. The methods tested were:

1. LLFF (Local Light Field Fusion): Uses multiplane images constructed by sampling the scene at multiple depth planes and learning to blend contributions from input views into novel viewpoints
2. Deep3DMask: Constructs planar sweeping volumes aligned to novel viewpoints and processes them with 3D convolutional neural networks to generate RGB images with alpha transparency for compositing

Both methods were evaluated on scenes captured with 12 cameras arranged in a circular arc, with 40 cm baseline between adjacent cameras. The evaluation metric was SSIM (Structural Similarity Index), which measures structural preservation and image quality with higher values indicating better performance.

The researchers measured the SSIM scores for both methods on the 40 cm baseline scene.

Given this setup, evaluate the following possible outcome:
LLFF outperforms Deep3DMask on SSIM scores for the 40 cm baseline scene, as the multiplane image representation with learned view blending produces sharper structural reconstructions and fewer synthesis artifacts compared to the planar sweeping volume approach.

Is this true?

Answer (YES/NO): NO